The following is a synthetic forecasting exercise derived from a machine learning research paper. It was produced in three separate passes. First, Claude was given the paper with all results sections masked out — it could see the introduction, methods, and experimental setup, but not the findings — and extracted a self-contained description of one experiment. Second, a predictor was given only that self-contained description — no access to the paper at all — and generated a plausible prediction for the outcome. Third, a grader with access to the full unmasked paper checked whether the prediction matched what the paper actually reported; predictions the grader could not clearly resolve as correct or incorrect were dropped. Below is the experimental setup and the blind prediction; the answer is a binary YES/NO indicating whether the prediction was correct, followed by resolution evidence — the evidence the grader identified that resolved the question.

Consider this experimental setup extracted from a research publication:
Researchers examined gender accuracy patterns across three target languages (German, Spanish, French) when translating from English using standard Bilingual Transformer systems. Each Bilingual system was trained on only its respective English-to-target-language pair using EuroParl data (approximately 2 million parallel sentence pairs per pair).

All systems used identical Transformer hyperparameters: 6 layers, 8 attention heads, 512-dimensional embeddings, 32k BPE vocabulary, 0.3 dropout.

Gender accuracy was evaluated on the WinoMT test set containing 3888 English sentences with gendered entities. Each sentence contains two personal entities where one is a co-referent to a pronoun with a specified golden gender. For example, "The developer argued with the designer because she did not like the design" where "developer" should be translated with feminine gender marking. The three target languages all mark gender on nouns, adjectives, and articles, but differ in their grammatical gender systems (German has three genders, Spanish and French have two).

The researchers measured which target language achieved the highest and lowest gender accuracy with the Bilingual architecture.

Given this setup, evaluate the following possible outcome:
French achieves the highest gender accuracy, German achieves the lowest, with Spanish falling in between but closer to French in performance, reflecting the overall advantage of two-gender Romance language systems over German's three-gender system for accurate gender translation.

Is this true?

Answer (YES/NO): NO